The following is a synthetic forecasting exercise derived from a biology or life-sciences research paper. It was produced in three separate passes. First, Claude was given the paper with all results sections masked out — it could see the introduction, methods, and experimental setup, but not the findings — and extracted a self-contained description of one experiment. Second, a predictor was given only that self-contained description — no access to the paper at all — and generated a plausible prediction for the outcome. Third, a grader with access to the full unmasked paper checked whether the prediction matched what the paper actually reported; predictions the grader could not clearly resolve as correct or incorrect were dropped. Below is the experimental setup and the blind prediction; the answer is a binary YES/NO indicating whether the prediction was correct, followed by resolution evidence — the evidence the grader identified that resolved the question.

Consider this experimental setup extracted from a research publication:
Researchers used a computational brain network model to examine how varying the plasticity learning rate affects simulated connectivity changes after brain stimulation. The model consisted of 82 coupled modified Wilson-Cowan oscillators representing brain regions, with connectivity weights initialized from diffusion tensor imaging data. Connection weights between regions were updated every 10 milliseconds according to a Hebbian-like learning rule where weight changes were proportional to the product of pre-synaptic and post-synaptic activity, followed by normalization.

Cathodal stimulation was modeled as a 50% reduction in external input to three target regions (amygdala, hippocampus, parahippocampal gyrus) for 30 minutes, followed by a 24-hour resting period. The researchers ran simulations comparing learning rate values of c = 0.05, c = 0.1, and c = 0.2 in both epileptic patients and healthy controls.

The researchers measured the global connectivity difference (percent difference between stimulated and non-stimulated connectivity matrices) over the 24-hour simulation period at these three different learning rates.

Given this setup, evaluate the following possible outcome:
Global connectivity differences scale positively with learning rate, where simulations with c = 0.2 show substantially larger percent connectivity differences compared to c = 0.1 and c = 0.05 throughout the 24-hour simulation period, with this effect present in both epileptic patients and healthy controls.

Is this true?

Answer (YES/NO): NO